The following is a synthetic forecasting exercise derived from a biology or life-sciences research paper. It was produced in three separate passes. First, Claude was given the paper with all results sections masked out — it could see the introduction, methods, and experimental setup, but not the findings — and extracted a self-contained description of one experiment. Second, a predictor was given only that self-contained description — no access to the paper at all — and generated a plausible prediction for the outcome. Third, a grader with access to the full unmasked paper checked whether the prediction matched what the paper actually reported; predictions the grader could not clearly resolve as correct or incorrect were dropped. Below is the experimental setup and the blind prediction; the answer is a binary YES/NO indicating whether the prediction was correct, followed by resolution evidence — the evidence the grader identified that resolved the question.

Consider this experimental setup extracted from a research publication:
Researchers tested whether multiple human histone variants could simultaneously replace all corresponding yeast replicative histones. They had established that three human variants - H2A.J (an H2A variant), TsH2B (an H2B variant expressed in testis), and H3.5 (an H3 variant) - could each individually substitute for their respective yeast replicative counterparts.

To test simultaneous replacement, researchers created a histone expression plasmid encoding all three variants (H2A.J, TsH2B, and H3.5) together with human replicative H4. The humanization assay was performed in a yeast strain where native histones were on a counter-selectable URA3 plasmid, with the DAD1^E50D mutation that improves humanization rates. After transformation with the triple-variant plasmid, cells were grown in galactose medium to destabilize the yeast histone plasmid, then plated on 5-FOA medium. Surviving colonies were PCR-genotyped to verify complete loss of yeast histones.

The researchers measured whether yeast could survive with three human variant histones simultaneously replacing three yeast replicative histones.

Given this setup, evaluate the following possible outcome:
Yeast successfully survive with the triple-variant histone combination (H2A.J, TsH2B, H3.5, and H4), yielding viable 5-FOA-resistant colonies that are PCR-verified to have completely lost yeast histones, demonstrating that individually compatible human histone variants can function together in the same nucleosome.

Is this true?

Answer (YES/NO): YES